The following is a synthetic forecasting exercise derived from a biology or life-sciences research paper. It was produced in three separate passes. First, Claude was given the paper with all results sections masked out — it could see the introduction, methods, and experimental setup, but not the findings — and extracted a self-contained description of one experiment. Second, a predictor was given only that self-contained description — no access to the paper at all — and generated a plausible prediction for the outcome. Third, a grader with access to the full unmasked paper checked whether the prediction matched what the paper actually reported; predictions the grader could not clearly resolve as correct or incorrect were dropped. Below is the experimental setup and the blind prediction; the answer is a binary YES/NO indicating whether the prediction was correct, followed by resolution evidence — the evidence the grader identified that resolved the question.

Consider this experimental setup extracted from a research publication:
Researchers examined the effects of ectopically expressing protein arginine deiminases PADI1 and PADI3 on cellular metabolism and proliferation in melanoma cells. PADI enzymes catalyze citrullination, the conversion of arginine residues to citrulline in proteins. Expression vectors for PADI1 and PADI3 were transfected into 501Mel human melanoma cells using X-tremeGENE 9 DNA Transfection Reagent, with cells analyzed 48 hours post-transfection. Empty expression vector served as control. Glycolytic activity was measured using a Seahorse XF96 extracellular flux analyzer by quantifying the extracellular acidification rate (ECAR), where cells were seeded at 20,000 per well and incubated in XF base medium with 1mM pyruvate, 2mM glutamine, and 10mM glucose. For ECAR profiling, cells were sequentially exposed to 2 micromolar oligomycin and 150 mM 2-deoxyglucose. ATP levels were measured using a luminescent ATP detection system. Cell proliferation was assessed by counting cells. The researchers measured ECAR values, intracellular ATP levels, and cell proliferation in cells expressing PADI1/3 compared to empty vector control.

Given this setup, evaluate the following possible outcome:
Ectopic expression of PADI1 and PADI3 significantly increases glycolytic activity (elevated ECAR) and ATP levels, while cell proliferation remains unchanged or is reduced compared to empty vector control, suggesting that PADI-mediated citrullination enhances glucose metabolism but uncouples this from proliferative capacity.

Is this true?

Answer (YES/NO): NO